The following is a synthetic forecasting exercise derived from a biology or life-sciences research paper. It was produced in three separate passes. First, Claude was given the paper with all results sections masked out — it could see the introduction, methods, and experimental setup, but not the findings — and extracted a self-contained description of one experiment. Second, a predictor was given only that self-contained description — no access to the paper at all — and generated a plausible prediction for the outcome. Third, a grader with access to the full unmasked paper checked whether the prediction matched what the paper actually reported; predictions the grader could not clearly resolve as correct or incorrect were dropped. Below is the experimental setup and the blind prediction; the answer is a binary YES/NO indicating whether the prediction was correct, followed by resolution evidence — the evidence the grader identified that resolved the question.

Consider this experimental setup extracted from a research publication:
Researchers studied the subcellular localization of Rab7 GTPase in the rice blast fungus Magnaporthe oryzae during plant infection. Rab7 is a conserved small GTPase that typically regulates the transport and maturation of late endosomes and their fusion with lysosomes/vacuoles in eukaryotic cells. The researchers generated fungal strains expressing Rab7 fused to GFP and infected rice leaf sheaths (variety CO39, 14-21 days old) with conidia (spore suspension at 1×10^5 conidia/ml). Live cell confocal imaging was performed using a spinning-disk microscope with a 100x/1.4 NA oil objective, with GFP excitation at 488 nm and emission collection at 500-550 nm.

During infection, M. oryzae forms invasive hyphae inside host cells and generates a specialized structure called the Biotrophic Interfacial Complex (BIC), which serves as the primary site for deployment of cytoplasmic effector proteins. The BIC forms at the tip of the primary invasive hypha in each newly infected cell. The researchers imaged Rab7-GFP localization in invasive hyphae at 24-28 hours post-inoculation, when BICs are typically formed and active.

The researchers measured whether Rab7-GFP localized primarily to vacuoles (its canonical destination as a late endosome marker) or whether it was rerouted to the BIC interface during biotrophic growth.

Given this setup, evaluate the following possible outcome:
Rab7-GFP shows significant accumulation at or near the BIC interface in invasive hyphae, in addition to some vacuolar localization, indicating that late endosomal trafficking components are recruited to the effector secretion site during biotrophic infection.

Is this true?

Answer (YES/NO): YES